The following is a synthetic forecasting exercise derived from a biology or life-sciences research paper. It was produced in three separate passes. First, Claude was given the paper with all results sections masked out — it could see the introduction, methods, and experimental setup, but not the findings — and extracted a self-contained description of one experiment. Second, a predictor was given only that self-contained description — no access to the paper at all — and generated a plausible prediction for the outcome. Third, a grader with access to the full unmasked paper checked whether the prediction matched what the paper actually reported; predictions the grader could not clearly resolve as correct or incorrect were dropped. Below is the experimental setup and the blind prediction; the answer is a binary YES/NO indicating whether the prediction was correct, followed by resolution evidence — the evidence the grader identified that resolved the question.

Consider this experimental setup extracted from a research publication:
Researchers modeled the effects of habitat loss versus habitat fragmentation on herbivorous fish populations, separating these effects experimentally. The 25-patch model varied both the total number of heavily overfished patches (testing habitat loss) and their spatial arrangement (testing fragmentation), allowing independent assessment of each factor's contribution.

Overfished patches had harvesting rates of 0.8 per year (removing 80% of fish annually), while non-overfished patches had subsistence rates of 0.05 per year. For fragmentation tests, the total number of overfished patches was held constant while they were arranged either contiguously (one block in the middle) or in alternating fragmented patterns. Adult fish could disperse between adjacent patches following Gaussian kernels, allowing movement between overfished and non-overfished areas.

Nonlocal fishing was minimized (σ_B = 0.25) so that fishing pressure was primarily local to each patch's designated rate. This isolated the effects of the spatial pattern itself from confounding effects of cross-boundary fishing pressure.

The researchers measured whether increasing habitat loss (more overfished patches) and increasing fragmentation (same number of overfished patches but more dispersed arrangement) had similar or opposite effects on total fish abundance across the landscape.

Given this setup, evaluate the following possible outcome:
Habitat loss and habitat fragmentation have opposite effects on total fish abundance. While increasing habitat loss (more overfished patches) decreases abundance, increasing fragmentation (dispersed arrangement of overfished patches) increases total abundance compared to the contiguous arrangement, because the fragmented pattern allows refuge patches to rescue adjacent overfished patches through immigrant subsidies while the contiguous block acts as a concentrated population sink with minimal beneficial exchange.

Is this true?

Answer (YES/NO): YES